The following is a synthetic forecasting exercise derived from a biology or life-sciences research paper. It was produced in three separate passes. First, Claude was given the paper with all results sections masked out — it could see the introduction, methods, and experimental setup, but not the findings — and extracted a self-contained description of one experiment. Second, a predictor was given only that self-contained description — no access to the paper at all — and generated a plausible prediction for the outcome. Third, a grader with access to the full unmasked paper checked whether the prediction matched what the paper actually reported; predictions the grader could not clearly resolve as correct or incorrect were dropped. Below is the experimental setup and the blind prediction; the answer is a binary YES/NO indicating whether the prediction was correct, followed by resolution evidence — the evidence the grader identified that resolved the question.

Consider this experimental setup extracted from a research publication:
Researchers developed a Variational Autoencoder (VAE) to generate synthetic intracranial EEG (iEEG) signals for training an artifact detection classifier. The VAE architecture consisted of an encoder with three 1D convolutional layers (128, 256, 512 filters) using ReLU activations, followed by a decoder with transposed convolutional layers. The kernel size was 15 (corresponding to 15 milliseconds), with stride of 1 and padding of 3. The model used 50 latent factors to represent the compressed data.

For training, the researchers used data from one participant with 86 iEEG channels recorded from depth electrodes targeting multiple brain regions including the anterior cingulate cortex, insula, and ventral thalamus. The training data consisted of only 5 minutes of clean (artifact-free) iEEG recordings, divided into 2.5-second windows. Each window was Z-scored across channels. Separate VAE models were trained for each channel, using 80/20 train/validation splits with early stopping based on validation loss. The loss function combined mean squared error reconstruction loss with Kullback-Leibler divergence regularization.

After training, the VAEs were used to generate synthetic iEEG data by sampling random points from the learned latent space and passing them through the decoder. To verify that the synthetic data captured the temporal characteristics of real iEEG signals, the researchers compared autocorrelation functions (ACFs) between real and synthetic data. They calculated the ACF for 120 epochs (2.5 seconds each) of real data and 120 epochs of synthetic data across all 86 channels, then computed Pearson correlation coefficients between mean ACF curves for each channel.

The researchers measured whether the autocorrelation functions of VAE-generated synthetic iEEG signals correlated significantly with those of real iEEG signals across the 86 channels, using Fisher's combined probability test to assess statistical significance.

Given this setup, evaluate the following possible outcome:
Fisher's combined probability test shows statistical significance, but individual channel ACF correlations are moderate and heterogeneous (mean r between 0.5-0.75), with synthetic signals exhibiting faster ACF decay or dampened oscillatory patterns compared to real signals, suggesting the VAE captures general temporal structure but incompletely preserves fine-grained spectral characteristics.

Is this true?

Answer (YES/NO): NO